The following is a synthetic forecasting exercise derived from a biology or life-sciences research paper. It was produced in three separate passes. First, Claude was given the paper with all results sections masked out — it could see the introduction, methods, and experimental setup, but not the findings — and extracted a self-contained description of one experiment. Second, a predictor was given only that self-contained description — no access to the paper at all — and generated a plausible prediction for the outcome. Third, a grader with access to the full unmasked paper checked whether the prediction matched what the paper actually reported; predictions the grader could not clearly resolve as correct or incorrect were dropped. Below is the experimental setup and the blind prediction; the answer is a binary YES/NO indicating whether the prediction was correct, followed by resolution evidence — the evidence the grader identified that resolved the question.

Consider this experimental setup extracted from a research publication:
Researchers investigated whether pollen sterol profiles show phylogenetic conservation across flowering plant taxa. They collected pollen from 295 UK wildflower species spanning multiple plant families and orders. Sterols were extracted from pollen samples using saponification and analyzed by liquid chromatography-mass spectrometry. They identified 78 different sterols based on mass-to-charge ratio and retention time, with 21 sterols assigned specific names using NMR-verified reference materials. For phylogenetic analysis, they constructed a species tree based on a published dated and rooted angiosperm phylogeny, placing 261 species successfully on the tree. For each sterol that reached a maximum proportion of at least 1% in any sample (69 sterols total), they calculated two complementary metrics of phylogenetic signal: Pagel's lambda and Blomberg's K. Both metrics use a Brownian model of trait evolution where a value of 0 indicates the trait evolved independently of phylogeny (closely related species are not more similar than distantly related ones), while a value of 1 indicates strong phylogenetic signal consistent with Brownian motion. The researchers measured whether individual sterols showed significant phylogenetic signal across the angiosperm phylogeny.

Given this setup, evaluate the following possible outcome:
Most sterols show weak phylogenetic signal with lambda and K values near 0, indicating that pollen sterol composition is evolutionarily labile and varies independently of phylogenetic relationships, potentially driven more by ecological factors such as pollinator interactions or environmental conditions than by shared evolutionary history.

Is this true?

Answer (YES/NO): NO